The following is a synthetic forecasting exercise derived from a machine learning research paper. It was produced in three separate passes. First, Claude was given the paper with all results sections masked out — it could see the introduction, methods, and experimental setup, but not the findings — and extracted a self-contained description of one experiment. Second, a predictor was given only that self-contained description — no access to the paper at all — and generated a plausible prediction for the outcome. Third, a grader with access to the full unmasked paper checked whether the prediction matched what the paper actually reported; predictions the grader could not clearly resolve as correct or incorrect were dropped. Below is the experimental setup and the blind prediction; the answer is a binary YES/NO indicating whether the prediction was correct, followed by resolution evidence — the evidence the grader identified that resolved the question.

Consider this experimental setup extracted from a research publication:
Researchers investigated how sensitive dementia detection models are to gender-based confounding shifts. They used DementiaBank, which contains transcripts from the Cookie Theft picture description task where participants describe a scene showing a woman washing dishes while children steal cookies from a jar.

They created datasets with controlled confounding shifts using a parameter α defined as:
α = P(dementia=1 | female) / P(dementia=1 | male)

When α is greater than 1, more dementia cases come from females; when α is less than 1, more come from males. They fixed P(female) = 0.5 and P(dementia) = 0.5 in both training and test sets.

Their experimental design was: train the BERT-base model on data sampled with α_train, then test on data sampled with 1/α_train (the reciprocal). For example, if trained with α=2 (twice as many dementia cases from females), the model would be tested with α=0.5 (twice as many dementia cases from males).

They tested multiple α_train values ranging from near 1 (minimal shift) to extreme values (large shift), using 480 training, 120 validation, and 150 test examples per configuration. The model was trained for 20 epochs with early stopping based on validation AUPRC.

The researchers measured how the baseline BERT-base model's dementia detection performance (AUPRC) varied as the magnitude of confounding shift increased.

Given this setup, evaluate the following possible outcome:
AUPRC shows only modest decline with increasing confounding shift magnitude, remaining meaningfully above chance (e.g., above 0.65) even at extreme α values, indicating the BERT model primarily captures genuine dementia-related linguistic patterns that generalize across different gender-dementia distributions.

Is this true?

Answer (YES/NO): YES